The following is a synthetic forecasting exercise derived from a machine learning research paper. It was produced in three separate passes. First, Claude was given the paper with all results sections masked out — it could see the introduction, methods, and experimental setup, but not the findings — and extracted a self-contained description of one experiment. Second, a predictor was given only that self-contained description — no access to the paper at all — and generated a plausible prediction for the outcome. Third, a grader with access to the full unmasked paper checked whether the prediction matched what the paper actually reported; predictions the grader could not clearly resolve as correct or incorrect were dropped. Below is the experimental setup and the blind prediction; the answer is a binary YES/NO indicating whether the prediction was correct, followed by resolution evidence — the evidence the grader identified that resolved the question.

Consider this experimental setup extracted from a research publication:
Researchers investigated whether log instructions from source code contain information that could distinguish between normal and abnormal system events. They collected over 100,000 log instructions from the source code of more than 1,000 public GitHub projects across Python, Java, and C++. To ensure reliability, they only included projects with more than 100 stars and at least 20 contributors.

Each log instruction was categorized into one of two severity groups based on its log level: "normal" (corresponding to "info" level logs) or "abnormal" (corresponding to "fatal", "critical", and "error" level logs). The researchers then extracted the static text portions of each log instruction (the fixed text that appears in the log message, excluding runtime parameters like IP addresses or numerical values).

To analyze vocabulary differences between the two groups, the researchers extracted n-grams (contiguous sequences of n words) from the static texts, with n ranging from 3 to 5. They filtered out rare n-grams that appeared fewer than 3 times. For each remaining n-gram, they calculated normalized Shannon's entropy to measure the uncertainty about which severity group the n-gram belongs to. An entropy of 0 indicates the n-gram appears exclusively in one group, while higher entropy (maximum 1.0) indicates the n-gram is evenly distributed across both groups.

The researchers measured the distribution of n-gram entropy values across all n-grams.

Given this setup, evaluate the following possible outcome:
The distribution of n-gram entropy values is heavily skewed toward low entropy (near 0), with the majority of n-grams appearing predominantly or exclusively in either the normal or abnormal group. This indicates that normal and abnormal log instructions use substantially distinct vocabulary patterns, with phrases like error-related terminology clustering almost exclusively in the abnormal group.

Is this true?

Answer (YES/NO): YES